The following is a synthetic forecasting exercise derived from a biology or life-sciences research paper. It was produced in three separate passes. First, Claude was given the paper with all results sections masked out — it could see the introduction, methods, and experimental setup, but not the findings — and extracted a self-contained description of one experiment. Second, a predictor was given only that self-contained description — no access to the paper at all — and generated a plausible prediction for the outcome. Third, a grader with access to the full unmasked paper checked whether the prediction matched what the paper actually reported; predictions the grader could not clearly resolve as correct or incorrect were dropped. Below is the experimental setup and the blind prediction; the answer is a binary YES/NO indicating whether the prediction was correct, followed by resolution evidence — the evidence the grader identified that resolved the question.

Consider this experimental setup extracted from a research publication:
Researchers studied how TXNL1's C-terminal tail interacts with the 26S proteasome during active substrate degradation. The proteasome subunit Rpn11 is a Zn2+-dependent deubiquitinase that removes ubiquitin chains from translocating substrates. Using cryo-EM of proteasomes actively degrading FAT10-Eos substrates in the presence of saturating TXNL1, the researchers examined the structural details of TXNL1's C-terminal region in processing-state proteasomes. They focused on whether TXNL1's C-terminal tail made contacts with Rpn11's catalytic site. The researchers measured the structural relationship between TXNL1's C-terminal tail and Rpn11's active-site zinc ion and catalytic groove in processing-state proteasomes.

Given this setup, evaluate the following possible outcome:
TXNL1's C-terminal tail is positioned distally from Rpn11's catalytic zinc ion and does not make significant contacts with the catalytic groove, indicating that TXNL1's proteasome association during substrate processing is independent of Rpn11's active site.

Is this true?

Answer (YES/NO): NO